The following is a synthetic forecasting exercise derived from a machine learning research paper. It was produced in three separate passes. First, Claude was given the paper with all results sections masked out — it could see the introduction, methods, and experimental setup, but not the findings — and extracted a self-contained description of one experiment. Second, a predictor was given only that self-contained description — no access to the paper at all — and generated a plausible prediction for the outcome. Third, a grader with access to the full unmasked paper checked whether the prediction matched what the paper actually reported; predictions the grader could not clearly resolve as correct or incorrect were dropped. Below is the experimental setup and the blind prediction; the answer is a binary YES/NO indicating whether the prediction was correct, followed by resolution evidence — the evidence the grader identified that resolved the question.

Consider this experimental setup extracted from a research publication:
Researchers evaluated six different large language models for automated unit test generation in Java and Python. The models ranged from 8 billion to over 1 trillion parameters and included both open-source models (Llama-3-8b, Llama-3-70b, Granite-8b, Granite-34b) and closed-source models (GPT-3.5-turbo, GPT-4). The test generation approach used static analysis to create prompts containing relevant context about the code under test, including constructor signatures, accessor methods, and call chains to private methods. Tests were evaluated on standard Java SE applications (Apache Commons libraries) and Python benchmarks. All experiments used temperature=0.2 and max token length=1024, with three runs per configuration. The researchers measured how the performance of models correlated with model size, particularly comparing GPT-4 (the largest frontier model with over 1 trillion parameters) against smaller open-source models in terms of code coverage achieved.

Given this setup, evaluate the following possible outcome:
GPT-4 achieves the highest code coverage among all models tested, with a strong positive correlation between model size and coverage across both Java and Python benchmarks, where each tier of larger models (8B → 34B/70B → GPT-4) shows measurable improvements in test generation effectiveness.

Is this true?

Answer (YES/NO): NO